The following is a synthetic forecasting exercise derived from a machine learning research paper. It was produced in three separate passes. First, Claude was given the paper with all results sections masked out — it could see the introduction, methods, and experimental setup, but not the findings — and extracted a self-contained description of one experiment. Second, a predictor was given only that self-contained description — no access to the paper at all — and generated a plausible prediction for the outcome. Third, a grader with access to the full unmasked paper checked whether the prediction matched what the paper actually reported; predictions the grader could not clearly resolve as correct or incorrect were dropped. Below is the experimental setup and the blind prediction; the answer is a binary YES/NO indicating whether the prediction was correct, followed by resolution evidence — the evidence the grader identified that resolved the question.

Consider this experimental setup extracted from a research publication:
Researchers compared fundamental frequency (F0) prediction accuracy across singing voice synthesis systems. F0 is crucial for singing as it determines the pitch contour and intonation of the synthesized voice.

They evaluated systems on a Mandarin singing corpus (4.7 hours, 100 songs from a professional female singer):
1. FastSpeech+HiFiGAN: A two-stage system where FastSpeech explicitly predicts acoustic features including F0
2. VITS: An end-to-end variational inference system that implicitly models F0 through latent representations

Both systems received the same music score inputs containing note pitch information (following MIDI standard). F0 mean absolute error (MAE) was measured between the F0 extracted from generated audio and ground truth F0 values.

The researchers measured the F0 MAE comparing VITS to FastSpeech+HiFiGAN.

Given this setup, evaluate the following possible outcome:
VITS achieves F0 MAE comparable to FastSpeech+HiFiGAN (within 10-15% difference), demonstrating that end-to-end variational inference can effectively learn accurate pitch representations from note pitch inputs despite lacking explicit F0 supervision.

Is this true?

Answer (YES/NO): NO